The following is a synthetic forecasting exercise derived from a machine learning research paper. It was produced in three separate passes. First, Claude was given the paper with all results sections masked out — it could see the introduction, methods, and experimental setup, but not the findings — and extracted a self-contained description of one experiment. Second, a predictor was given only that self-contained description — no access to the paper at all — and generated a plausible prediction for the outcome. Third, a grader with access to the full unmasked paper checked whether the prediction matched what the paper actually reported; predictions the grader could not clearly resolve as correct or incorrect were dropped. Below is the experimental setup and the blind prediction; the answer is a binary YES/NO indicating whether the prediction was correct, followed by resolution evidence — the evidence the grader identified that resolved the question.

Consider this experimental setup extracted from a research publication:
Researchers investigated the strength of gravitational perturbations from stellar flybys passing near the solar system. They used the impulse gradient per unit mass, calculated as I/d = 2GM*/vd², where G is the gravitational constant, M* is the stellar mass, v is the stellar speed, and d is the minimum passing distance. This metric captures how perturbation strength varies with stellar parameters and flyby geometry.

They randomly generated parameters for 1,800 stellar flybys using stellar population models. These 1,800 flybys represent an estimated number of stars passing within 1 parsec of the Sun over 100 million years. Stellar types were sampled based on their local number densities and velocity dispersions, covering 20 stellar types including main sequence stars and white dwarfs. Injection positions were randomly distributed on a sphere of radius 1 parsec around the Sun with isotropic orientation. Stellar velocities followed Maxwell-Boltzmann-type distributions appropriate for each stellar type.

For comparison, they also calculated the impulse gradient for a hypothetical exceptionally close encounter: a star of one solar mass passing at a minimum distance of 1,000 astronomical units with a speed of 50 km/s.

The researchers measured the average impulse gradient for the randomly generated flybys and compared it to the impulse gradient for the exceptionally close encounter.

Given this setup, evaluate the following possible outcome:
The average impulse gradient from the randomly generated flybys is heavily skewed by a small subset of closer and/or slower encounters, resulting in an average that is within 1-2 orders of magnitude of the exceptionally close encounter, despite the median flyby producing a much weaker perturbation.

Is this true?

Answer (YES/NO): NO